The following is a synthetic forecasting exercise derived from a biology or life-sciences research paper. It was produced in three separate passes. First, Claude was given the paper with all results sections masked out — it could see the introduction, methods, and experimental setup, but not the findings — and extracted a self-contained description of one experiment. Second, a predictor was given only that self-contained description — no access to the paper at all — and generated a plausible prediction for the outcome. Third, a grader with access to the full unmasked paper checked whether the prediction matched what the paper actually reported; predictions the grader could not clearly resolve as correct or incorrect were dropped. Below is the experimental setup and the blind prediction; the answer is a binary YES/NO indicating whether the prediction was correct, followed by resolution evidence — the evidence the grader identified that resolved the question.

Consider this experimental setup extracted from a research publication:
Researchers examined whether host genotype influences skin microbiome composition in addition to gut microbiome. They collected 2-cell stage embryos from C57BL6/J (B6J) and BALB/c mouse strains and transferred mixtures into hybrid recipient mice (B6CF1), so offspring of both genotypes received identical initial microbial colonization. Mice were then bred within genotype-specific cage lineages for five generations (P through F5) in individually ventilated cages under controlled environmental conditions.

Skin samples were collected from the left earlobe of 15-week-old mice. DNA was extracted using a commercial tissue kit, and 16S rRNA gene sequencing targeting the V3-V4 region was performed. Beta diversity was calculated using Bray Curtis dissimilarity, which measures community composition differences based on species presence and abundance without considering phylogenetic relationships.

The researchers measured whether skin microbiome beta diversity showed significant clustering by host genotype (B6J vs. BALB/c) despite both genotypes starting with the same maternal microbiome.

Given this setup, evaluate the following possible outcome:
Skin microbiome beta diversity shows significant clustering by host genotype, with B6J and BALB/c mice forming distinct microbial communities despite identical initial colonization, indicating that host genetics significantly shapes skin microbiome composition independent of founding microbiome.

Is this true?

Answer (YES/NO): NO